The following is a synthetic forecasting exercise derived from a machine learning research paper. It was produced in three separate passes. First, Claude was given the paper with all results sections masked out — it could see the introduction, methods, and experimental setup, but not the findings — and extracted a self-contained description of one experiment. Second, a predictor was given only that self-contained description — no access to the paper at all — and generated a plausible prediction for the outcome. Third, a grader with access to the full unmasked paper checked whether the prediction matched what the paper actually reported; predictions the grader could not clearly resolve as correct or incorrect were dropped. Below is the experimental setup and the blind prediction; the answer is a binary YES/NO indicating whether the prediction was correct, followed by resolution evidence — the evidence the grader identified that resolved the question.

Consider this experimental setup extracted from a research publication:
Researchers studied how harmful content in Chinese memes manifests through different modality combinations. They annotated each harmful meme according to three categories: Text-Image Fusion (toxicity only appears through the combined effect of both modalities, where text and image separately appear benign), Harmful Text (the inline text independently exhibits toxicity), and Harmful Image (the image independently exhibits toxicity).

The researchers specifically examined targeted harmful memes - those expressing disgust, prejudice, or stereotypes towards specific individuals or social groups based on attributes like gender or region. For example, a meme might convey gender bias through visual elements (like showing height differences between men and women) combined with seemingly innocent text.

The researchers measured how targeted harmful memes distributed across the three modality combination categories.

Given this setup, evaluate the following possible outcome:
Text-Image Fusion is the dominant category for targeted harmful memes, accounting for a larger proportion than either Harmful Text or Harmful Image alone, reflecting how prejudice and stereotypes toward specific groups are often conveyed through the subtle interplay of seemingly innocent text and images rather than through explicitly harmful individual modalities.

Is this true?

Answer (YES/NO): YES